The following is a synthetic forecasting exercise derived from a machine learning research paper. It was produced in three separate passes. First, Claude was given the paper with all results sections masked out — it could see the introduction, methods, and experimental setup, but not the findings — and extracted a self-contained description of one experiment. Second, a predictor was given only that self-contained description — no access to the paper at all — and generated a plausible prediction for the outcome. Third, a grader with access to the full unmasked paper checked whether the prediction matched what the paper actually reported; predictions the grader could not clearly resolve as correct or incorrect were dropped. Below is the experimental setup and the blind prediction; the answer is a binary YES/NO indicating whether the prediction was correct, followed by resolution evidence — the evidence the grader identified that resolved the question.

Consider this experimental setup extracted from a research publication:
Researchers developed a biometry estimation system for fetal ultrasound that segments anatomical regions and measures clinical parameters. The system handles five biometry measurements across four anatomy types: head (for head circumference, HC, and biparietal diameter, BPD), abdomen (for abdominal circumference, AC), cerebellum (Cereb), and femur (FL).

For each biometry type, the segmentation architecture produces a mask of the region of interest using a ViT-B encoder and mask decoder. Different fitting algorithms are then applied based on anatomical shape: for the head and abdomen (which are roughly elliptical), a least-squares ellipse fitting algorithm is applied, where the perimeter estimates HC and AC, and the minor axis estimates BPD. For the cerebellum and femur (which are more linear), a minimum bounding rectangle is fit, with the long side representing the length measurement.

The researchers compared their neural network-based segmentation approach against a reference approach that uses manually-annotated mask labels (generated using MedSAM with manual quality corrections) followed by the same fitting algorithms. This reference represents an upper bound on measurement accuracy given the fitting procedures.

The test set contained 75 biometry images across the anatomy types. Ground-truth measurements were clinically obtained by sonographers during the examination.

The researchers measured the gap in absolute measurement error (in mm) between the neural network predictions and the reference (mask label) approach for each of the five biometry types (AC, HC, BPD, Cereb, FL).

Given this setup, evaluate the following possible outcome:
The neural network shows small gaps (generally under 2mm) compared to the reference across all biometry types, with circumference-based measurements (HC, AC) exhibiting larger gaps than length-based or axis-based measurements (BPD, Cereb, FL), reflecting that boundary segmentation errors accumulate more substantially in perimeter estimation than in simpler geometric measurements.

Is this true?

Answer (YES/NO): NO